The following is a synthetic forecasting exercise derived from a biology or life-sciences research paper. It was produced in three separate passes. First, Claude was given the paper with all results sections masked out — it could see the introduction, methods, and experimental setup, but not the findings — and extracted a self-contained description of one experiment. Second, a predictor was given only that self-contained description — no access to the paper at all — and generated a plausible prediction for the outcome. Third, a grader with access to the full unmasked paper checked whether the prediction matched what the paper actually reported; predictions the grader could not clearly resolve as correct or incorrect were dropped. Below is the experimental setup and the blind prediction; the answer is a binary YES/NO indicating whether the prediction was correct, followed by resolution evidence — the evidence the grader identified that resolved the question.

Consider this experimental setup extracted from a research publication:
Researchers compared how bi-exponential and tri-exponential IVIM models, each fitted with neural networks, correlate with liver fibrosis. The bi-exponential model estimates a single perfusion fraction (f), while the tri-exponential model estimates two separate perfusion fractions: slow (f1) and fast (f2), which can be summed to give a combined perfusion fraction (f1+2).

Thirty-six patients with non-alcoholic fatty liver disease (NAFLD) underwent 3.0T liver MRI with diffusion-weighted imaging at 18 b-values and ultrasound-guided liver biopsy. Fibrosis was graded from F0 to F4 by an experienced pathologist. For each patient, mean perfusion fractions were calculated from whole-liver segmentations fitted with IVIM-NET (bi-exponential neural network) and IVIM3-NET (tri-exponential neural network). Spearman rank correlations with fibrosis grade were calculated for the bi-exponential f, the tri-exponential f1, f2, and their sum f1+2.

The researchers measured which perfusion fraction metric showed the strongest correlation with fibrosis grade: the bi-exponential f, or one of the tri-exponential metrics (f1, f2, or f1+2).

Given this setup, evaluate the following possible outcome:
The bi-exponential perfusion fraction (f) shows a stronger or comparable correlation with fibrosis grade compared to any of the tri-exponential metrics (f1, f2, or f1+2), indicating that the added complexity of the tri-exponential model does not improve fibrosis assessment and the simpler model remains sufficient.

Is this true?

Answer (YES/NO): YES